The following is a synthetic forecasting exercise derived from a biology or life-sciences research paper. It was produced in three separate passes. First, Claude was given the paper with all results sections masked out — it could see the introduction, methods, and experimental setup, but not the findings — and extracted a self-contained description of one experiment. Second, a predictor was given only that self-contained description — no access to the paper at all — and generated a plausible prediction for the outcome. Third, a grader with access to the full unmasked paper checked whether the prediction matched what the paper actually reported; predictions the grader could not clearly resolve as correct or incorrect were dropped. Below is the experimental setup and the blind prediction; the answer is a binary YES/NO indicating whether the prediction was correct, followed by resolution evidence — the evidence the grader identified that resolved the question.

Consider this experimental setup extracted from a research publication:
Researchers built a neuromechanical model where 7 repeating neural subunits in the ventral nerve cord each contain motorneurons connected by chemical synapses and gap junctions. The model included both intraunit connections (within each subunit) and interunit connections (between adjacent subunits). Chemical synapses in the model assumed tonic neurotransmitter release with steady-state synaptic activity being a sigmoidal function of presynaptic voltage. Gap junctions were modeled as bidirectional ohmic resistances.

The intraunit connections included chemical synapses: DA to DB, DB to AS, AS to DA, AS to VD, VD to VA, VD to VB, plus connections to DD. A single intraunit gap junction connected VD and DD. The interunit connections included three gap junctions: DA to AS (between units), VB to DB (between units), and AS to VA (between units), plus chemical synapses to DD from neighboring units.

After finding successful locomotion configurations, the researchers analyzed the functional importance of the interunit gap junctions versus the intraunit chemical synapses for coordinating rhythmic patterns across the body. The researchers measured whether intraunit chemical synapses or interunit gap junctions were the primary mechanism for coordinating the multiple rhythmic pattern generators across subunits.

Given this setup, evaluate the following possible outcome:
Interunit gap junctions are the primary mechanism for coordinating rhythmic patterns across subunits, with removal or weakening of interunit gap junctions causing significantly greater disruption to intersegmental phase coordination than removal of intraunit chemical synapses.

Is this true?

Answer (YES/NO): YES